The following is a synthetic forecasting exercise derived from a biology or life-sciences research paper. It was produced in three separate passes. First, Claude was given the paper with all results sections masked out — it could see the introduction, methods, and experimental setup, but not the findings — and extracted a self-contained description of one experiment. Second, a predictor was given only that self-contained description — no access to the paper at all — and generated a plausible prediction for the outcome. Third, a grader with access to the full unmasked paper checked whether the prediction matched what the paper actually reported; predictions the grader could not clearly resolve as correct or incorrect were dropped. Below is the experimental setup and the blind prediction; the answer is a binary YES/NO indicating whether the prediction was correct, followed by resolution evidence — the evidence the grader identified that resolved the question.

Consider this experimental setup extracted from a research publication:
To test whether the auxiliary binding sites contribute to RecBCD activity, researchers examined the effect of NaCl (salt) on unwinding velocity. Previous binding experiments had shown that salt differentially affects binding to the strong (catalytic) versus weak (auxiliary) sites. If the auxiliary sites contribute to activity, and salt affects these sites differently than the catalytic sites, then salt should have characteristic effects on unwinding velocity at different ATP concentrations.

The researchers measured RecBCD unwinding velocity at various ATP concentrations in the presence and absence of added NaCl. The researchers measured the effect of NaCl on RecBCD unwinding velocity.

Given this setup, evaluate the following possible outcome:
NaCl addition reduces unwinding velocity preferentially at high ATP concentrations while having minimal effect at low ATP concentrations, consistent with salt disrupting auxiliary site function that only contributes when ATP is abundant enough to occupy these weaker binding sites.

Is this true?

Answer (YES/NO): YES